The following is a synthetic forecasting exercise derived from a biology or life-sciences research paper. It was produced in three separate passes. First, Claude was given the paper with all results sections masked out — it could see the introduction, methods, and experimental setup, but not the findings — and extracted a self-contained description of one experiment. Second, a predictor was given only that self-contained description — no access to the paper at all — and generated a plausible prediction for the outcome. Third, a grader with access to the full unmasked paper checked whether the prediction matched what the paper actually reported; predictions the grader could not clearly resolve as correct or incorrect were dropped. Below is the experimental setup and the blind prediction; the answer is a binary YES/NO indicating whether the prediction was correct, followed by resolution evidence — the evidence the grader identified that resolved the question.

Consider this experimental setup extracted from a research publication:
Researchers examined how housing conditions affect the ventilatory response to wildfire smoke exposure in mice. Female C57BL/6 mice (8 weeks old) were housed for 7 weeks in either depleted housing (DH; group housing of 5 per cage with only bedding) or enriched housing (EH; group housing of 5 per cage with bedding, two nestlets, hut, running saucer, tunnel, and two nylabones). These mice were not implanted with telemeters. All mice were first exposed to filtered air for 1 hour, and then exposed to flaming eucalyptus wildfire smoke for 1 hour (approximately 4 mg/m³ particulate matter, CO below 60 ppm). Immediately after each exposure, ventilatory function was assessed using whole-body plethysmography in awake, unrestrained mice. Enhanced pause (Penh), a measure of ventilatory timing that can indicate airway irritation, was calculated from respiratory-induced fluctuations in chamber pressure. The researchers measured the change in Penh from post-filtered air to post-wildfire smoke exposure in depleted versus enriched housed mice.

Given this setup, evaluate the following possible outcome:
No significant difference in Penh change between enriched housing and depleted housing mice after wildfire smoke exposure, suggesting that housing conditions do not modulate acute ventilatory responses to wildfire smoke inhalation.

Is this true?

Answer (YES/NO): NO